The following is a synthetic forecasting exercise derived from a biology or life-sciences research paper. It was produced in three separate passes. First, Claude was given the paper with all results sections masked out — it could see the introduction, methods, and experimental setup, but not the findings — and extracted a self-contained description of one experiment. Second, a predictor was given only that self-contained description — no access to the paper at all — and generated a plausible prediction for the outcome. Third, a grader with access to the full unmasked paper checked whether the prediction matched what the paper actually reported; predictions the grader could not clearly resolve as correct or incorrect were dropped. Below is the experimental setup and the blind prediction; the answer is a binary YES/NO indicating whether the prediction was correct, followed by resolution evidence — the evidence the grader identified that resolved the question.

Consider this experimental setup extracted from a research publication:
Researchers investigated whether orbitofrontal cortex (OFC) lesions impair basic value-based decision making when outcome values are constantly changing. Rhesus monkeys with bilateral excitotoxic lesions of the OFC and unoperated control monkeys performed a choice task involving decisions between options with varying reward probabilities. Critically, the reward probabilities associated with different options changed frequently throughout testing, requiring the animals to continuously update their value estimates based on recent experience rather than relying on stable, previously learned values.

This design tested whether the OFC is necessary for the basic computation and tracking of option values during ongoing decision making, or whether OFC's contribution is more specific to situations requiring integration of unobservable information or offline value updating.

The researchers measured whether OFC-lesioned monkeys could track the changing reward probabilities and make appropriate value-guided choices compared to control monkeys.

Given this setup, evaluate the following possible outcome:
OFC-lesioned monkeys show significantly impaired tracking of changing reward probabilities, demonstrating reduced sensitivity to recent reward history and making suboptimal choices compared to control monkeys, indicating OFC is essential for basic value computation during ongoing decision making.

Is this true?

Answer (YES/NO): NO